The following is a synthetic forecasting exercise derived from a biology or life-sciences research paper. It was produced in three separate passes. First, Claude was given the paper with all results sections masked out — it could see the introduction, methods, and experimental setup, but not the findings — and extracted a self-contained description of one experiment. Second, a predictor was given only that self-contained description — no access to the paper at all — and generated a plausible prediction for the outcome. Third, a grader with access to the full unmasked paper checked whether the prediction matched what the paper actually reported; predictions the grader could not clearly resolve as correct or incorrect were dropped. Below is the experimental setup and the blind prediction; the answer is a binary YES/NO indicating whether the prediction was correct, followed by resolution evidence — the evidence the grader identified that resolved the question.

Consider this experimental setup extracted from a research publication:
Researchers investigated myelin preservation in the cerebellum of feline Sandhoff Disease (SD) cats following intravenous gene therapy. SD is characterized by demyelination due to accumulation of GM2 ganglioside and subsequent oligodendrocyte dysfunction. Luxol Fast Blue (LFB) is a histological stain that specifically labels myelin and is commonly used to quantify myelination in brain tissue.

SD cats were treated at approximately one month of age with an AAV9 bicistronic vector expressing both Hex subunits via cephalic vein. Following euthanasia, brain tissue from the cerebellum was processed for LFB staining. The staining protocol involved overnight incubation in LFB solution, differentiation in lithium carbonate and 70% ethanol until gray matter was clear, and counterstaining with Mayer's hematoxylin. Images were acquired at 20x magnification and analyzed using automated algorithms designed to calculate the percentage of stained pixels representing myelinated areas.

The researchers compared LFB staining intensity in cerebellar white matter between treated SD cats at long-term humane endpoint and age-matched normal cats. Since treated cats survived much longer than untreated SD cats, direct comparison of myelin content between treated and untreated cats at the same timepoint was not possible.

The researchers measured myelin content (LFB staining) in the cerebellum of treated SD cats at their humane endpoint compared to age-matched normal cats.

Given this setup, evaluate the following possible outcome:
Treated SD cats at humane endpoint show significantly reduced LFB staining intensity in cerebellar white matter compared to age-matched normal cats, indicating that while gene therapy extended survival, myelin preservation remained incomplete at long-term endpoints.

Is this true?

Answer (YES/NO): NO